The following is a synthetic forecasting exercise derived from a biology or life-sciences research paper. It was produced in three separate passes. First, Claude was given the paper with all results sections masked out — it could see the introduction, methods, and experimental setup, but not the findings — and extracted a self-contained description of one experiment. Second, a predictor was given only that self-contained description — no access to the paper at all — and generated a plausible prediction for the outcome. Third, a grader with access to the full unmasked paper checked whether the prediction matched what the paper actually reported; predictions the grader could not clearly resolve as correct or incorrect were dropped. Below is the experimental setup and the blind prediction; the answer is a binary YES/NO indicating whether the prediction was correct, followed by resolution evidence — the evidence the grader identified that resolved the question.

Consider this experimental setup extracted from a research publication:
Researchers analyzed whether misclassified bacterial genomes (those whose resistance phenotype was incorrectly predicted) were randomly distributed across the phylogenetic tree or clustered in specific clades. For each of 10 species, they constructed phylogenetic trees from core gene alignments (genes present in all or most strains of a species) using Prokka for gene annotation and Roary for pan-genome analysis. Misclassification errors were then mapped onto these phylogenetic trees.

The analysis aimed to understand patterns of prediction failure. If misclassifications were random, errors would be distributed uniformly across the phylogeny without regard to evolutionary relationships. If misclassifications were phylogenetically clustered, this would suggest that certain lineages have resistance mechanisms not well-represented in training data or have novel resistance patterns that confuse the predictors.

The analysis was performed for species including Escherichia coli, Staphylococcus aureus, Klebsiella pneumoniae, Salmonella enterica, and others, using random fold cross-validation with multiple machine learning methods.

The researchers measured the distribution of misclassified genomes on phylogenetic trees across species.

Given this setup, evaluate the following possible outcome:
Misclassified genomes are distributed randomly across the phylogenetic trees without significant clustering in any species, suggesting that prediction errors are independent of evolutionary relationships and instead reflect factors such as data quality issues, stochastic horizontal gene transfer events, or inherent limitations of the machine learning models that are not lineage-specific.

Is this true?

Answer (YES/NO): NO